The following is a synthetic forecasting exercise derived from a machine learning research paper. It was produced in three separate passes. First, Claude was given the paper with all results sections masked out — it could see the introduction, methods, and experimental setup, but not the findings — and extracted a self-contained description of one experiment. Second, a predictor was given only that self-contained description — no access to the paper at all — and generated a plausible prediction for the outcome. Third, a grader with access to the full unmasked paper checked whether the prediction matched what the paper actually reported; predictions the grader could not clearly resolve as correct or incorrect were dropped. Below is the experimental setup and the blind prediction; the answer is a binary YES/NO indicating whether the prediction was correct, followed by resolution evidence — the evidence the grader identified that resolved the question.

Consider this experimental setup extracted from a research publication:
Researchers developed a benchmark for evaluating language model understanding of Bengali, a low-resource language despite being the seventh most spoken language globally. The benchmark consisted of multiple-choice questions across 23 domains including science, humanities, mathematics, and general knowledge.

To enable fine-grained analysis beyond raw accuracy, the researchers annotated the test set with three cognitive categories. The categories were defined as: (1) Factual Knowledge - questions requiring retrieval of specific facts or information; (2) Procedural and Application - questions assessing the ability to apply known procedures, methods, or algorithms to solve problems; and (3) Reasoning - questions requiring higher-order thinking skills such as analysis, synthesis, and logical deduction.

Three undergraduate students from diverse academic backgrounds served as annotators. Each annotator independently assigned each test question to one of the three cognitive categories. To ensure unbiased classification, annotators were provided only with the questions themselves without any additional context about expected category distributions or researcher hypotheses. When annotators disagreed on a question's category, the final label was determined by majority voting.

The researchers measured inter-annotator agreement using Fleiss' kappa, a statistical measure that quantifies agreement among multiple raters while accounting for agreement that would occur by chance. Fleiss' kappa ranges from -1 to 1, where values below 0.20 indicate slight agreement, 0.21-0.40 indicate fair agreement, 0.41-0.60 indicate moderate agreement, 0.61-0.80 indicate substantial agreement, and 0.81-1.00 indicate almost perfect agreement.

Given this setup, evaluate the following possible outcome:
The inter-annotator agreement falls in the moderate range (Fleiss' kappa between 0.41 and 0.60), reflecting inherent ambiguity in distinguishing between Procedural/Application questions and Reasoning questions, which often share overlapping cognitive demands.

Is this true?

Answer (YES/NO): NO